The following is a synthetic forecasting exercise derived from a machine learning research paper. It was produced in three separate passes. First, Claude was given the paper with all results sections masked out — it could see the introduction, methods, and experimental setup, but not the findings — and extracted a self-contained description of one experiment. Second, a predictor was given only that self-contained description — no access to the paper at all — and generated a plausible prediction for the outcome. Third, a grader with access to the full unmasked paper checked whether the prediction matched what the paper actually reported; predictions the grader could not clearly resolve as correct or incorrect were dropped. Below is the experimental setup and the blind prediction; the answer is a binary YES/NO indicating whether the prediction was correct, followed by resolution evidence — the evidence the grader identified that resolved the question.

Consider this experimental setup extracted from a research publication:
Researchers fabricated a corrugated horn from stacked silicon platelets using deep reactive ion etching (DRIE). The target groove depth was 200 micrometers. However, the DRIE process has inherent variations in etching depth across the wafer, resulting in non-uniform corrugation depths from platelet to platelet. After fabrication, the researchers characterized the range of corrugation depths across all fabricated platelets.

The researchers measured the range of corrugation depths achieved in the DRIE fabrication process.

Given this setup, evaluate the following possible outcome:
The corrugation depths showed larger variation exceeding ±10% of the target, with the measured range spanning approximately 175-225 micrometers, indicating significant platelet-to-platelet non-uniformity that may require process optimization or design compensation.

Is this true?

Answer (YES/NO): NO